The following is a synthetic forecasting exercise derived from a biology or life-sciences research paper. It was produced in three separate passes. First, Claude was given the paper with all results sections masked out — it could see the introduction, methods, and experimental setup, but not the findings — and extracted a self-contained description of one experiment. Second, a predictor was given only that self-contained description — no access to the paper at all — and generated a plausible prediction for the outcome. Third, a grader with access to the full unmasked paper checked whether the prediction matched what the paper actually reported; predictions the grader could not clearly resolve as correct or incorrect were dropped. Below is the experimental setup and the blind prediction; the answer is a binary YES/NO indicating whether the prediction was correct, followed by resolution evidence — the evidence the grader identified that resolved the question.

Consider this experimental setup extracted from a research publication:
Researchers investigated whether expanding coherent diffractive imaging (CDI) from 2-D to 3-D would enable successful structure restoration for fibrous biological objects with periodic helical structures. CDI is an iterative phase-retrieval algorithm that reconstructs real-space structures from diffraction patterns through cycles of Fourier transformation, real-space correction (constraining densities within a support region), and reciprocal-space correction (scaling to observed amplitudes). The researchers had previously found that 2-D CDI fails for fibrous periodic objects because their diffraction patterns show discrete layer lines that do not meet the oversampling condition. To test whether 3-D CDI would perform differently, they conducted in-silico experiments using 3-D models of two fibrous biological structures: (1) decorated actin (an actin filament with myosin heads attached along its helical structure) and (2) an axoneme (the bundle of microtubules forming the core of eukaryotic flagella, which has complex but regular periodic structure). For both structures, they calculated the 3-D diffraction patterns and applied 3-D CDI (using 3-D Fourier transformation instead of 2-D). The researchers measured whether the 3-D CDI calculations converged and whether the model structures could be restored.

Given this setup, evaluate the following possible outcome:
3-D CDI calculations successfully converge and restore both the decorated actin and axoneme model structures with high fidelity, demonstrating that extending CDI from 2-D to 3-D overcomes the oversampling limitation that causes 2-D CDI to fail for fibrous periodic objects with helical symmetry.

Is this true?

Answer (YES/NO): YES